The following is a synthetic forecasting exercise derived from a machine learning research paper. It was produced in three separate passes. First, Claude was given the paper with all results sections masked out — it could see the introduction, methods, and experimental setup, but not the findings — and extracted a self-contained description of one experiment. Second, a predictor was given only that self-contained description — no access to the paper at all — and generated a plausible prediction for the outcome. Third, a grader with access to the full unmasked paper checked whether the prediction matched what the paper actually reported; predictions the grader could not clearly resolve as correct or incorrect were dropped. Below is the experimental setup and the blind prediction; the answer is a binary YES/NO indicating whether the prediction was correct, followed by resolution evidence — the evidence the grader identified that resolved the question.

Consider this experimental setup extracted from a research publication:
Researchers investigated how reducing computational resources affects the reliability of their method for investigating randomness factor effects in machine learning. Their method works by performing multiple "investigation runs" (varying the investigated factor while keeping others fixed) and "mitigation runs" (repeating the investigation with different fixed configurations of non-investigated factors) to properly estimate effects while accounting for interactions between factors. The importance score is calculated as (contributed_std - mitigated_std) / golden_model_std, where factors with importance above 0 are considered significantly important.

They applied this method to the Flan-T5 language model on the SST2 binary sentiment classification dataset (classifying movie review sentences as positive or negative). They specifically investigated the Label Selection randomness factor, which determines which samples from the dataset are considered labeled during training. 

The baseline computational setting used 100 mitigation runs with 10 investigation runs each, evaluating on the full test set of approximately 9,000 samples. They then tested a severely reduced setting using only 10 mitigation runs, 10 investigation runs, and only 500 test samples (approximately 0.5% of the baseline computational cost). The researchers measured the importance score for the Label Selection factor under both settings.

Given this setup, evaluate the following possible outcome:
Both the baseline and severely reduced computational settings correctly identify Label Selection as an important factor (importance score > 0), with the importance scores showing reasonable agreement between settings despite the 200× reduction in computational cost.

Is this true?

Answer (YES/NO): NO